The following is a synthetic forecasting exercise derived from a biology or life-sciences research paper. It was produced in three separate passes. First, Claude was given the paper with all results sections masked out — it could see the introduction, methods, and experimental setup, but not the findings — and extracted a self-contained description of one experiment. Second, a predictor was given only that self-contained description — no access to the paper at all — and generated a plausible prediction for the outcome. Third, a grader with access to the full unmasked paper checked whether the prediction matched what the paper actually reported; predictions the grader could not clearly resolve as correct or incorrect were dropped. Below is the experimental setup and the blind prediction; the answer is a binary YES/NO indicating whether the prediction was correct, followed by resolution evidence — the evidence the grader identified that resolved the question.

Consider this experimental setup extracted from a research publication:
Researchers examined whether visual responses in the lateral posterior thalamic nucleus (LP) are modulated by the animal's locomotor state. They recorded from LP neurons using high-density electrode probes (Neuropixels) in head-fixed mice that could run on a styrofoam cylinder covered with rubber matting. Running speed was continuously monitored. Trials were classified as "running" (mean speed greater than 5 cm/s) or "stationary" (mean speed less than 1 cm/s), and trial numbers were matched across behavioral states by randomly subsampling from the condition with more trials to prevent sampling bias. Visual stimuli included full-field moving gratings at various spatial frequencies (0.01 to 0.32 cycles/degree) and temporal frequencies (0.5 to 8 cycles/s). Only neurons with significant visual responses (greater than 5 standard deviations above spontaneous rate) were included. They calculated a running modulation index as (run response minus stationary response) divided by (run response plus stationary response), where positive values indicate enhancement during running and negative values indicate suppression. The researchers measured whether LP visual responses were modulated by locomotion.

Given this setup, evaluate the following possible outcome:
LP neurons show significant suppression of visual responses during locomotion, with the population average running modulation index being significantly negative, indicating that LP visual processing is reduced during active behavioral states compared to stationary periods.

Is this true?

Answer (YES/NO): NO